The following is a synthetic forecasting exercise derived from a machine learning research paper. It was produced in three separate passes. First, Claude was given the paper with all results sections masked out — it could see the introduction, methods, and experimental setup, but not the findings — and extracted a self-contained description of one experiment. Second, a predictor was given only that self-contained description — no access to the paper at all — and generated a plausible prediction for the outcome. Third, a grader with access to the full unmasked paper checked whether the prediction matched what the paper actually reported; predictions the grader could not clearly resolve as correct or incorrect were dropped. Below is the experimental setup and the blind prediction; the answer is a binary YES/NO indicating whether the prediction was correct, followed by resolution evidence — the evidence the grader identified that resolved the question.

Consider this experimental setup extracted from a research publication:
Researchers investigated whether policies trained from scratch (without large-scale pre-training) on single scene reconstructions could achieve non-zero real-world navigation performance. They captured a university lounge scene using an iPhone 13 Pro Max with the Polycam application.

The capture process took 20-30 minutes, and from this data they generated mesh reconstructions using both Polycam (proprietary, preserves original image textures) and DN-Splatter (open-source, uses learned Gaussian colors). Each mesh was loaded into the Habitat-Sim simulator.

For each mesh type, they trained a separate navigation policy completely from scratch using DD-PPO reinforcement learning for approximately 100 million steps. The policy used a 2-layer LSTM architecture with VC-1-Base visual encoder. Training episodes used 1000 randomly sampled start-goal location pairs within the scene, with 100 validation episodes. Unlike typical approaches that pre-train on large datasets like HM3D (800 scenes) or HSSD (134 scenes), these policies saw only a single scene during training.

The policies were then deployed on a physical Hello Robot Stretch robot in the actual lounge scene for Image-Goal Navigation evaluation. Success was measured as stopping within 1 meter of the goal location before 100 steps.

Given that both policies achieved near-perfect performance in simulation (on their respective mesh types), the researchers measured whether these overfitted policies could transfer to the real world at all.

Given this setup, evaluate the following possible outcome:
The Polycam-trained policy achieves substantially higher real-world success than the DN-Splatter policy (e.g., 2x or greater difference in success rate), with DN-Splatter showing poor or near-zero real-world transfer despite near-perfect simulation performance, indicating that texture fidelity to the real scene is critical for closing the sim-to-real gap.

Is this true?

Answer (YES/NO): YES